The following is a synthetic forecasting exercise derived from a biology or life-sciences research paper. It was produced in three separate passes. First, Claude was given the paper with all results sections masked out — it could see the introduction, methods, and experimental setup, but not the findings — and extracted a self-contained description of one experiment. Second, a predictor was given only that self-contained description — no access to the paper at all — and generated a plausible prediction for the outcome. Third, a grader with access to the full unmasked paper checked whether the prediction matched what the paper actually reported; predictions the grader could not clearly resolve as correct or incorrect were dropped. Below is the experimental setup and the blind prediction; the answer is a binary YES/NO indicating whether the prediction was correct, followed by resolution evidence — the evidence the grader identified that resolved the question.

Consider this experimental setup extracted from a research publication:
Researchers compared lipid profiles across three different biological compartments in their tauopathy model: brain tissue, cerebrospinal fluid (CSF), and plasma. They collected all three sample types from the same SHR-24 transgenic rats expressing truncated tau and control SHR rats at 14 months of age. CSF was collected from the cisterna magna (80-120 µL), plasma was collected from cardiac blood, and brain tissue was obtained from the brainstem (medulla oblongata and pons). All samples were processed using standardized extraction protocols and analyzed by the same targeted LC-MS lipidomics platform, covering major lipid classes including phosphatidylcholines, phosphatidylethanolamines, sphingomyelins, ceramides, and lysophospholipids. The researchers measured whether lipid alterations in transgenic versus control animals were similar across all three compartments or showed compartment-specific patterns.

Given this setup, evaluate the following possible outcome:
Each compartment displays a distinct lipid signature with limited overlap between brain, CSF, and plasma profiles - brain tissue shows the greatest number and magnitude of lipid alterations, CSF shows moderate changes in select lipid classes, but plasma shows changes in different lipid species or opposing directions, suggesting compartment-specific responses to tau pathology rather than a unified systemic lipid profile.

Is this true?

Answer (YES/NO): NO